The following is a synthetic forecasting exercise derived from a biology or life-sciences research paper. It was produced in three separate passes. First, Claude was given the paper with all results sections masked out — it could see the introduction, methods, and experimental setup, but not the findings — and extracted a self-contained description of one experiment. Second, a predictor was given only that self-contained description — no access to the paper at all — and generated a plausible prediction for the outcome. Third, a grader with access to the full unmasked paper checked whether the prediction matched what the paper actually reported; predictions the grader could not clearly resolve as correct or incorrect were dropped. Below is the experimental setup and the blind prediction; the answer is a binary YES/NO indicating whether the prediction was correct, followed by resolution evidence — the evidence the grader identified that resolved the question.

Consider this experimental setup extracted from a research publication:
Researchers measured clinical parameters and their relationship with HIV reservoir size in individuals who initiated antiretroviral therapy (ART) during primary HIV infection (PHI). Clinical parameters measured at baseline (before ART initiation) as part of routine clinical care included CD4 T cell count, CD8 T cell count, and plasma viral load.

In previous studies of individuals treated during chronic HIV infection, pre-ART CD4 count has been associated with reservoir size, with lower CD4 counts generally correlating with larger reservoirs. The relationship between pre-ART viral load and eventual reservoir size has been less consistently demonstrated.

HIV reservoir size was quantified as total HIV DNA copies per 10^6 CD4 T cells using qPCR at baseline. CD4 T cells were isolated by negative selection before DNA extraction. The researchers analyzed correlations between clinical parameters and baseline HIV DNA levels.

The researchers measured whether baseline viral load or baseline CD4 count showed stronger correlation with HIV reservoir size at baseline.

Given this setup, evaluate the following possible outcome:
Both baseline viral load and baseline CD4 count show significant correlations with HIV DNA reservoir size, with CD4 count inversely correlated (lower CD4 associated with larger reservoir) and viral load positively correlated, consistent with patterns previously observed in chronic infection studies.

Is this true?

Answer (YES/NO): NO